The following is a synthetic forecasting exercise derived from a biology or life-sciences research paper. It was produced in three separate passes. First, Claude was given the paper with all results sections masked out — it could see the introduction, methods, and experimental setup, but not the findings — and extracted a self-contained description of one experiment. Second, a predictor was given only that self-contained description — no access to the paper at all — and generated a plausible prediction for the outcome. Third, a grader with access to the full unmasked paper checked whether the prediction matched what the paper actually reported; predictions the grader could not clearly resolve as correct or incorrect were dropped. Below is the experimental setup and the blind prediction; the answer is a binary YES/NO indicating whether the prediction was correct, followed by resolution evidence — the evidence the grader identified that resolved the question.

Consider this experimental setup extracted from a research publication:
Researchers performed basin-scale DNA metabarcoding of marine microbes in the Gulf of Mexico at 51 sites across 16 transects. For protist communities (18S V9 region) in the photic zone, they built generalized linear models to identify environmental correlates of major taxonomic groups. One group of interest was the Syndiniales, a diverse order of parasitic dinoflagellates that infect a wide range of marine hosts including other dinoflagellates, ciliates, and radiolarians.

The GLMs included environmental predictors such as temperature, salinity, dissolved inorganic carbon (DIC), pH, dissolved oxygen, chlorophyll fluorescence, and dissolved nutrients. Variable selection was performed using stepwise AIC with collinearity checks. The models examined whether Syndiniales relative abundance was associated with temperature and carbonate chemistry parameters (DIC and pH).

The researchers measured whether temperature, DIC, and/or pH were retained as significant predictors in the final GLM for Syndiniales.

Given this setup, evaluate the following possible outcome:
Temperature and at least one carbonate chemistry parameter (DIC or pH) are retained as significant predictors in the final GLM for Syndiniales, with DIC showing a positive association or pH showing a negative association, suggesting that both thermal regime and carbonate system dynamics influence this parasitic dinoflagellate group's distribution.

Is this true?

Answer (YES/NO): NO